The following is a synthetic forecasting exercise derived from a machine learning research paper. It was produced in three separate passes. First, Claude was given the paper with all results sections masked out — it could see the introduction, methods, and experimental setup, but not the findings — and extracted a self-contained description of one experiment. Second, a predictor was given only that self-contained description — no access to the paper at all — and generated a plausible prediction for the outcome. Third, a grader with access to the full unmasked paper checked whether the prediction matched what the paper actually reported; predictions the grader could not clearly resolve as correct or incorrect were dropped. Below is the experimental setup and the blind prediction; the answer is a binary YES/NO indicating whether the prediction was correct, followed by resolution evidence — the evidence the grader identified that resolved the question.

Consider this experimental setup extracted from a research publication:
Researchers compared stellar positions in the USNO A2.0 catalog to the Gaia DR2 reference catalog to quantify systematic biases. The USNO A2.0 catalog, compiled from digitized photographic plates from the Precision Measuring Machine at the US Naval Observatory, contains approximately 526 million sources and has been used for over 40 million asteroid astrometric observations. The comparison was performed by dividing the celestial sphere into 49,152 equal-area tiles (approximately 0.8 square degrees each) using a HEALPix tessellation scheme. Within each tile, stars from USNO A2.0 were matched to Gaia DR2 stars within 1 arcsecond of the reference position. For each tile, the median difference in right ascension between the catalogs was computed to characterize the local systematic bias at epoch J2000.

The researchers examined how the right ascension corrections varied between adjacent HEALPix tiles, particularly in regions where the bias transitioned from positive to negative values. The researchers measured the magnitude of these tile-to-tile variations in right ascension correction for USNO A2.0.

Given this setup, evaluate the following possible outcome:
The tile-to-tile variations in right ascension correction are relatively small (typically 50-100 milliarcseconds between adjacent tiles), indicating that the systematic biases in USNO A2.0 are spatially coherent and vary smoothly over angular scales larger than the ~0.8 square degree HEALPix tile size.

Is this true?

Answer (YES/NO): NO